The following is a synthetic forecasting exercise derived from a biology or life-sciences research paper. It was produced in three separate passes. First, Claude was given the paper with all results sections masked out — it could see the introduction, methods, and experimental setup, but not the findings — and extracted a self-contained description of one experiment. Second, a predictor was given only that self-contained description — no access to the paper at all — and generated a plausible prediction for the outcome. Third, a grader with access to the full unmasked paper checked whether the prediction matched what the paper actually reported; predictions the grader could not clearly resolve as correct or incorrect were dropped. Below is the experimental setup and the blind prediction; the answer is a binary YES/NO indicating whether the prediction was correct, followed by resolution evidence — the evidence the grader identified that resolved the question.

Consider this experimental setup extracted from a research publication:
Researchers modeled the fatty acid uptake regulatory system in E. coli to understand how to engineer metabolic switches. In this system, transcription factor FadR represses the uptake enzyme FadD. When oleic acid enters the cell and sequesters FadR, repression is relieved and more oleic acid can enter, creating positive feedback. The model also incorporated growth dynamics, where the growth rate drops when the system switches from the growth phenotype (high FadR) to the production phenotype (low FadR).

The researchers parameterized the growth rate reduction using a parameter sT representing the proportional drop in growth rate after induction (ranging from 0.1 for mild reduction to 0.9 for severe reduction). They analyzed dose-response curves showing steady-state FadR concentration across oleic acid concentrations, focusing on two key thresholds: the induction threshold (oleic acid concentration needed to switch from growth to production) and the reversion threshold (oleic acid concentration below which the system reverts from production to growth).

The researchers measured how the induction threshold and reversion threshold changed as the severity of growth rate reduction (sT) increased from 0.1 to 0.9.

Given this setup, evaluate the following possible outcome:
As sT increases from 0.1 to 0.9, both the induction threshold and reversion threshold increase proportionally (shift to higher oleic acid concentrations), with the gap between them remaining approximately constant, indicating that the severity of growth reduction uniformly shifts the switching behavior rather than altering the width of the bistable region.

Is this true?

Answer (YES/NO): NO